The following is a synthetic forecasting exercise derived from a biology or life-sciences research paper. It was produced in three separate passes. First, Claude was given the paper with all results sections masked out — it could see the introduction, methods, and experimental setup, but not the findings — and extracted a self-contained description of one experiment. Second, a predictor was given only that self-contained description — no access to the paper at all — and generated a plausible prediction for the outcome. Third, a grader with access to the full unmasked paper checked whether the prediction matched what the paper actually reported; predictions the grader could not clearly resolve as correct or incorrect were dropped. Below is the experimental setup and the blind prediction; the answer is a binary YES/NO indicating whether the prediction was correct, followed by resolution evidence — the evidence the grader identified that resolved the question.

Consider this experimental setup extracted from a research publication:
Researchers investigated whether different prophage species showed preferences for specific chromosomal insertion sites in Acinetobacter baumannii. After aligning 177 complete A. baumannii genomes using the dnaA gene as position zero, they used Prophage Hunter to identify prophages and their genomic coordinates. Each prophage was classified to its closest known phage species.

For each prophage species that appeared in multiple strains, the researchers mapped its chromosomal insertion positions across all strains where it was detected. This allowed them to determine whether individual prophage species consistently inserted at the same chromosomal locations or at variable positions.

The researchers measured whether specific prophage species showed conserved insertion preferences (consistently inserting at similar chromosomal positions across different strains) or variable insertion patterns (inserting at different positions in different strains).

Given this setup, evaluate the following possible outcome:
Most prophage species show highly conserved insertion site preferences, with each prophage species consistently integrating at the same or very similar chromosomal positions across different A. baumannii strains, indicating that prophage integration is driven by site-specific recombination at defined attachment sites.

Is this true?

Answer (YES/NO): NO